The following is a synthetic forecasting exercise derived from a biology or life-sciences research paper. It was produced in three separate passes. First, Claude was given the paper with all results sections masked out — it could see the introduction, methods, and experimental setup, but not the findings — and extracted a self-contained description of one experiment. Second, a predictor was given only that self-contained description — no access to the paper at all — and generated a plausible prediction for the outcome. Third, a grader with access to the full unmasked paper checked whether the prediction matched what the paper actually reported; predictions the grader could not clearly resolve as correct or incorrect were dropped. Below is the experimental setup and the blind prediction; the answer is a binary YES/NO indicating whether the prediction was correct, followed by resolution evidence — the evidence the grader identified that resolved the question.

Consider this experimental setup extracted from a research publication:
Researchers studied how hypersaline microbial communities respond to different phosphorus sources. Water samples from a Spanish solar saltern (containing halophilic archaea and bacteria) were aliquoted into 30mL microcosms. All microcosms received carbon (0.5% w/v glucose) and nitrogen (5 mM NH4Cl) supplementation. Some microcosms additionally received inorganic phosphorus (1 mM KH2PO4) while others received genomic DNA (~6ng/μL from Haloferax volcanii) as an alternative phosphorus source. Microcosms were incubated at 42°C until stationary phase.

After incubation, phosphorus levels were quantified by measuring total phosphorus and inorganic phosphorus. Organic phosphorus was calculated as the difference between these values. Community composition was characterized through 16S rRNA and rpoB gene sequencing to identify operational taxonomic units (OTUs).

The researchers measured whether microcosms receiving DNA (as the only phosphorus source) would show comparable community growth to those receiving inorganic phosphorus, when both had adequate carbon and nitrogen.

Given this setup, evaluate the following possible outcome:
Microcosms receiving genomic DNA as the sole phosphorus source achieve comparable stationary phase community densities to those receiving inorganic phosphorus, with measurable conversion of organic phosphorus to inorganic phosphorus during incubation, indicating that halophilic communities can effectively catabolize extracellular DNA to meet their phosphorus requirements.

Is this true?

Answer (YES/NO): NO